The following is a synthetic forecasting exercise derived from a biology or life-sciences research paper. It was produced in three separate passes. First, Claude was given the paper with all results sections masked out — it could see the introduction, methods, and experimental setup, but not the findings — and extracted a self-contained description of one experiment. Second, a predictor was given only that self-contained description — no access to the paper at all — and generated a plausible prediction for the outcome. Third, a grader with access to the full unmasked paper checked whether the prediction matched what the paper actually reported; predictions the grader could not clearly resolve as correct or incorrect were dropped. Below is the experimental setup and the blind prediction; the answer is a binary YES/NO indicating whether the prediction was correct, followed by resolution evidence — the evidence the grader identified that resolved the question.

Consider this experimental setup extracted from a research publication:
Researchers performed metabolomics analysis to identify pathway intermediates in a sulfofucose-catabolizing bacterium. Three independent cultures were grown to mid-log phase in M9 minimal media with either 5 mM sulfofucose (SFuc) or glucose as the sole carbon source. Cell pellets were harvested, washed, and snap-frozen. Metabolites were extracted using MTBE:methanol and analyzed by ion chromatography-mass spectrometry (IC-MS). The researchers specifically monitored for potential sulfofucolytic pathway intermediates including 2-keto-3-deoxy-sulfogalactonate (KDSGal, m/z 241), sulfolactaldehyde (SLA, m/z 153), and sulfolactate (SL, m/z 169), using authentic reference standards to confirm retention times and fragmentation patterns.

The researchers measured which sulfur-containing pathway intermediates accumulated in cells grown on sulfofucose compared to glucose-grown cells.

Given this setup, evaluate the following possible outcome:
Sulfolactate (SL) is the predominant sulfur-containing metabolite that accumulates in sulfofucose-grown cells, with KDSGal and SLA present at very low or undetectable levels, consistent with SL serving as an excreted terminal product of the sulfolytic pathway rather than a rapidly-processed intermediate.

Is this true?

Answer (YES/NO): NO